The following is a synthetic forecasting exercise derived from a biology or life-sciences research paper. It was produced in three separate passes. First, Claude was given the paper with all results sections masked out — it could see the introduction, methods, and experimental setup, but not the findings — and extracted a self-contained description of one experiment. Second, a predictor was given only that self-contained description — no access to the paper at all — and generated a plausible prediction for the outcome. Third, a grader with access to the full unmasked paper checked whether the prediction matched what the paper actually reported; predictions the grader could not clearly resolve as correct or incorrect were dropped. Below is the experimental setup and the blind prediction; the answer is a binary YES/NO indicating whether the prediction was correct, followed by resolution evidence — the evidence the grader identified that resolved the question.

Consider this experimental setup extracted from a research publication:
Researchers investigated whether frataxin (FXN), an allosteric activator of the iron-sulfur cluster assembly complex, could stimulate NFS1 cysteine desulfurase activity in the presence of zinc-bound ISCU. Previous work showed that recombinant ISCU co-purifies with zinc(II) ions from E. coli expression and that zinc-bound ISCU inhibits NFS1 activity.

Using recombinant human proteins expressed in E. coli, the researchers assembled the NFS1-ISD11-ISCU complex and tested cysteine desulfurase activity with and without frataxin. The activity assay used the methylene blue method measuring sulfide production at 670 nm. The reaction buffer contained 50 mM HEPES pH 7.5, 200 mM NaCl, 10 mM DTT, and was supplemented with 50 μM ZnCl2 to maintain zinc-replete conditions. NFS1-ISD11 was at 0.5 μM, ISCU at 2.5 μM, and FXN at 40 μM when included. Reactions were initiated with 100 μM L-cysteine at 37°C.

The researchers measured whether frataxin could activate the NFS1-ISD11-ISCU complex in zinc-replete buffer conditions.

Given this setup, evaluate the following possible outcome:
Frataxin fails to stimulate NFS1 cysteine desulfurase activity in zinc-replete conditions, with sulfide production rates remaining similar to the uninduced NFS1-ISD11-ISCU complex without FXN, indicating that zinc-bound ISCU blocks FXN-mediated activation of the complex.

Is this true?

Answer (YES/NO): NO